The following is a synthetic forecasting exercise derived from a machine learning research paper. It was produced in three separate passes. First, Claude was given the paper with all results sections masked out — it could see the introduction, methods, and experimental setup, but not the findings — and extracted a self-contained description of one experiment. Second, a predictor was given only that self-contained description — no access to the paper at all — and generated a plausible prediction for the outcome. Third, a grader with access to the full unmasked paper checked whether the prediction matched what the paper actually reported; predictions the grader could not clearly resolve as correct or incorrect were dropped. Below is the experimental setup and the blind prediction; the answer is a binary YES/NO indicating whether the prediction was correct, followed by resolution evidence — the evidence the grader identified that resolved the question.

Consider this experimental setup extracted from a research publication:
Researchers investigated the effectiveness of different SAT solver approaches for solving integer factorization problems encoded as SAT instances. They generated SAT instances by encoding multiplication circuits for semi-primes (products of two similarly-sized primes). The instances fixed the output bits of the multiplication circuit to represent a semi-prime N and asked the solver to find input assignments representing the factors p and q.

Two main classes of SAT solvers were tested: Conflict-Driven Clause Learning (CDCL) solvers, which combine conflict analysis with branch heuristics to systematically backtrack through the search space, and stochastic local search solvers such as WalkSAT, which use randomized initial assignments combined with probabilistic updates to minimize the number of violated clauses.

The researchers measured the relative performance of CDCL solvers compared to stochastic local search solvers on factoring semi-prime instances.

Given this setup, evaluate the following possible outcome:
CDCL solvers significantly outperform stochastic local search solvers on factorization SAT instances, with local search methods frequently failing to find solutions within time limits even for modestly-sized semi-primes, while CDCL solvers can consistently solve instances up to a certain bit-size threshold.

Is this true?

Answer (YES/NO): NO